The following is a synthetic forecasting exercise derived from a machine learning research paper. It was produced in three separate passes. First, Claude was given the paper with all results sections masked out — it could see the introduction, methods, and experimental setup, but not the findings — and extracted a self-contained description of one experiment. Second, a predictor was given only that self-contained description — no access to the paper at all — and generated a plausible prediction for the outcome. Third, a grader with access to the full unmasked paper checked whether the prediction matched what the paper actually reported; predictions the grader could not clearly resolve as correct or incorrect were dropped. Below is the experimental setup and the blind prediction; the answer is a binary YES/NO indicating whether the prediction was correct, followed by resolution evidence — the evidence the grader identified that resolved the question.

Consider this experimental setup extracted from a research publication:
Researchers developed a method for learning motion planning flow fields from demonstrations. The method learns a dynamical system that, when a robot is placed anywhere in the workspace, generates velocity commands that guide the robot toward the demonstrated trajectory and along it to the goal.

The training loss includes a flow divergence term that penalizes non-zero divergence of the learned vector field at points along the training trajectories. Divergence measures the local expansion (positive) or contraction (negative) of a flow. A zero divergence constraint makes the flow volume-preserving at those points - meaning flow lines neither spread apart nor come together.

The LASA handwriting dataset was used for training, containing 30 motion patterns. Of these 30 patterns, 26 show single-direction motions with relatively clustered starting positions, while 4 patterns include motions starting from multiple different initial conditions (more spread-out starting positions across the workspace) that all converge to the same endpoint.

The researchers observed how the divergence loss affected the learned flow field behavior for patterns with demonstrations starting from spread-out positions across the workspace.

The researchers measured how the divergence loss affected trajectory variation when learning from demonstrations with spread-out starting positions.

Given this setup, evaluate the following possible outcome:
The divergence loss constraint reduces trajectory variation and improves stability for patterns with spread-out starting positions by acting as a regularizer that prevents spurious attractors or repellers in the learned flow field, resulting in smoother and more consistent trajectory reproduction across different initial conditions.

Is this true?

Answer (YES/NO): YES